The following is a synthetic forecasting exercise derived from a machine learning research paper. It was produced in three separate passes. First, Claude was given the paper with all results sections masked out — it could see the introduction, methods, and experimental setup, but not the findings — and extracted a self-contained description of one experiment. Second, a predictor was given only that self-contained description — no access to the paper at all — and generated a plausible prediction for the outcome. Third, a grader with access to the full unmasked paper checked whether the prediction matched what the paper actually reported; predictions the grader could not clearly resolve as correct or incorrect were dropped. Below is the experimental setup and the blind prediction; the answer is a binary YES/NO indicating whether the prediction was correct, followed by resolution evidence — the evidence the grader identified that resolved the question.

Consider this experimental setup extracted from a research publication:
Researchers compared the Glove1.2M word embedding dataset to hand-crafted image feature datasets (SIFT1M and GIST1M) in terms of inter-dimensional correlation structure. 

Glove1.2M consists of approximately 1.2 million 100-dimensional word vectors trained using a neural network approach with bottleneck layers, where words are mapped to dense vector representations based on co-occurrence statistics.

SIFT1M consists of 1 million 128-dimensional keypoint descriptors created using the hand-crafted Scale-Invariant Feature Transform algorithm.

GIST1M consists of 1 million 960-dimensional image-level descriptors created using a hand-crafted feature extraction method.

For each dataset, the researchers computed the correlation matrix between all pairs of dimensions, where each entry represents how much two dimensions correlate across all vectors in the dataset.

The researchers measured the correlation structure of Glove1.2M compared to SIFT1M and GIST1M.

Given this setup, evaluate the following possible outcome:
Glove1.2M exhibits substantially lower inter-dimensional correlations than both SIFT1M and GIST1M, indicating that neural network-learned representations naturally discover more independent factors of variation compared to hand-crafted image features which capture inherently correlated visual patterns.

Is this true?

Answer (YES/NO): YES